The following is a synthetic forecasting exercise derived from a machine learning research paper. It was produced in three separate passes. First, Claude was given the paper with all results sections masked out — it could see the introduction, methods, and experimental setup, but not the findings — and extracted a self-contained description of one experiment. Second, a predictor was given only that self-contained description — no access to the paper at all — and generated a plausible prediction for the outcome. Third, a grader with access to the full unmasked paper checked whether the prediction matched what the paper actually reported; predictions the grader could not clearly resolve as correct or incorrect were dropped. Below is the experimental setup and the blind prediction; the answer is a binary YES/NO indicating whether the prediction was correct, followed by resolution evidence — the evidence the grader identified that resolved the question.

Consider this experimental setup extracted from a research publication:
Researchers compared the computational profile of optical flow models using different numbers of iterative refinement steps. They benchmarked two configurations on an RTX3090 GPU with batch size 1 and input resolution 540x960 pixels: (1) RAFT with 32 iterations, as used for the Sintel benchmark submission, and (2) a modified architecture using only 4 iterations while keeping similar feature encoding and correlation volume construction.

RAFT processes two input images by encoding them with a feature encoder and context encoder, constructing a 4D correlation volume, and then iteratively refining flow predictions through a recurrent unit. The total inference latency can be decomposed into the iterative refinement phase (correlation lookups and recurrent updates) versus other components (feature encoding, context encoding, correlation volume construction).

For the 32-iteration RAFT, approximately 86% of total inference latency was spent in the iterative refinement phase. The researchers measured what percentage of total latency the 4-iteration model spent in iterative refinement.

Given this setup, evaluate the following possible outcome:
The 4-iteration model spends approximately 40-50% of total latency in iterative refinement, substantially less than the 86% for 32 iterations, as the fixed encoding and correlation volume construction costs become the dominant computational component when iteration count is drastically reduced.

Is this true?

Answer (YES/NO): NO